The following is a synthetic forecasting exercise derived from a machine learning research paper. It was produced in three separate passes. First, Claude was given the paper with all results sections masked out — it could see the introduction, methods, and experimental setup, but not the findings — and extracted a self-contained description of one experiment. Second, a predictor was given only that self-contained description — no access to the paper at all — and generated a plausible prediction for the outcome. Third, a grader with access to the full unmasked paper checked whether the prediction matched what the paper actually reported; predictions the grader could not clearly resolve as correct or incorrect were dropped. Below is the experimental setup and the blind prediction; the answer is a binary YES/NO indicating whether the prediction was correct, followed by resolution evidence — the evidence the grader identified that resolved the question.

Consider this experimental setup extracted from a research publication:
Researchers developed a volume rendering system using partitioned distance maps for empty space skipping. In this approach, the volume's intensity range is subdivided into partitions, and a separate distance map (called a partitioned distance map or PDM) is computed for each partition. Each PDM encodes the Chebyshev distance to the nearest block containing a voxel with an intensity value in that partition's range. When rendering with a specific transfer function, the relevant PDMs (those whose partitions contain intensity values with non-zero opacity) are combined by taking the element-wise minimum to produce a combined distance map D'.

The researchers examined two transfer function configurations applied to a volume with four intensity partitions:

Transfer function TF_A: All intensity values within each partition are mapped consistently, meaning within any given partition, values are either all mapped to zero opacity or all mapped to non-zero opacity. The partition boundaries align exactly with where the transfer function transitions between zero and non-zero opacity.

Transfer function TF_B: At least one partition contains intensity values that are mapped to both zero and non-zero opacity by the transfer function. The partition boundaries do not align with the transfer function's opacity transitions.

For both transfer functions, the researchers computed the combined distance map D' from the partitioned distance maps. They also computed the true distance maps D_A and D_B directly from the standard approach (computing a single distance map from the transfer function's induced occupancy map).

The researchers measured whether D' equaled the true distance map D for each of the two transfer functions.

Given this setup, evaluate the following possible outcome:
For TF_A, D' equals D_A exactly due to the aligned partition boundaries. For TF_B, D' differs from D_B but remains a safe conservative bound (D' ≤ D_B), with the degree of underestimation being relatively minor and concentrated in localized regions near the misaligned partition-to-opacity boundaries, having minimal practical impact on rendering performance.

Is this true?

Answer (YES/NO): NO